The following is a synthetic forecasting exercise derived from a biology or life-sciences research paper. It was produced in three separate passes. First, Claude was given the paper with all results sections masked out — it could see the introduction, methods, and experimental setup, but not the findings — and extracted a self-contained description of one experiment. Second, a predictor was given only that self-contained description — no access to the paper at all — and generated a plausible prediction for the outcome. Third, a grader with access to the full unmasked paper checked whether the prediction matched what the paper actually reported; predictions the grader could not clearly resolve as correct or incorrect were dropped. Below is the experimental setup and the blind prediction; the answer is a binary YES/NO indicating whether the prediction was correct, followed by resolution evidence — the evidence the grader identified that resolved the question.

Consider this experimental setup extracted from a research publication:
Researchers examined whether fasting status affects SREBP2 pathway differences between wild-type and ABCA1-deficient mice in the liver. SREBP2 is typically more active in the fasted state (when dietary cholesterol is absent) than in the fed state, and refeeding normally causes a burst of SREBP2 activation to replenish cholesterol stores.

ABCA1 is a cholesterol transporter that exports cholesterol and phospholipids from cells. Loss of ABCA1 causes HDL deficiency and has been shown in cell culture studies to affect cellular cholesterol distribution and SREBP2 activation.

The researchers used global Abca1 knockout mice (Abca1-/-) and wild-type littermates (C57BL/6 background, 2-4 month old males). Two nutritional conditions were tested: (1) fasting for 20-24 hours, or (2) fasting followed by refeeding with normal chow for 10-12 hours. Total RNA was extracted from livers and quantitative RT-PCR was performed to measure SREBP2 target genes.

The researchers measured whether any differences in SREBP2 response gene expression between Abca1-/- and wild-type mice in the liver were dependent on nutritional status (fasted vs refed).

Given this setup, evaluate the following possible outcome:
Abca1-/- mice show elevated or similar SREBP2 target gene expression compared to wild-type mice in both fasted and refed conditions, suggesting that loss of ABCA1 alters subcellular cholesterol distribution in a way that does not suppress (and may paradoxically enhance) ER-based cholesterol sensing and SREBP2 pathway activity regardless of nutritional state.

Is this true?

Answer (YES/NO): NO